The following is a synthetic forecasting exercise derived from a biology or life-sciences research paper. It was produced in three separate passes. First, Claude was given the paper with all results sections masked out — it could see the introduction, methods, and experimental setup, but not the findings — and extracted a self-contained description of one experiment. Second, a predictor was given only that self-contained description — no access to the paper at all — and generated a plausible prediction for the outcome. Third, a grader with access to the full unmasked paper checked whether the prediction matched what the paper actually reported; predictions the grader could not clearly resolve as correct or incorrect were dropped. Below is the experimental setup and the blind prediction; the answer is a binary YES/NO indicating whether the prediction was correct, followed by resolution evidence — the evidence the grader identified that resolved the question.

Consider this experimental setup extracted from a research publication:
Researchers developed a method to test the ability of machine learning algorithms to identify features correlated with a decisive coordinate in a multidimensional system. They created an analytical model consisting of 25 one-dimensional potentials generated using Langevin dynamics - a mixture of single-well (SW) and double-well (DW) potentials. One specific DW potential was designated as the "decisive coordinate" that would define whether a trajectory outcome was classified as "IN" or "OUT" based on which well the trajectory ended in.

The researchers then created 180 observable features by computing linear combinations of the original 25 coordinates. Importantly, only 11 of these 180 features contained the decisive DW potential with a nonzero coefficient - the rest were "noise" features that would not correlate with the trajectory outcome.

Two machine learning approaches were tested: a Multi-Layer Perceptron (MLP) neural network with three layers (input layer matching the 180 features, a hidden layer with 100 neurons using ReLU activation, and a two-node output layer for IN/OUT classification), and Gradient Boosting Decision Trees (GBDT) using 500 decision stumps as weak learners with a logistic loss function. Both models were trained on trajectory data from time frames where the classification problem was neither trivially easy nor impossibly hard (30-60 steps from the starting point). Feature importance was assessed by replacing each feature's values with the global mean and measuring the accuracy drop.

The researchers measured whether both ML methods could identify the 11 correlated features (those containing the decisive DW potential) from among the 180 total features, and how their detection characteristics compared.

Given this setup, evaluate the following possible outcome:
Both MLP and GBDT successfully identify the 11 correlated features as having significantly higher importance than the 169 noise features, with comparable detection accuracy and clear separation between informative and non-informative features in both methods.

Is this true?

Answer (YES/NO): NO